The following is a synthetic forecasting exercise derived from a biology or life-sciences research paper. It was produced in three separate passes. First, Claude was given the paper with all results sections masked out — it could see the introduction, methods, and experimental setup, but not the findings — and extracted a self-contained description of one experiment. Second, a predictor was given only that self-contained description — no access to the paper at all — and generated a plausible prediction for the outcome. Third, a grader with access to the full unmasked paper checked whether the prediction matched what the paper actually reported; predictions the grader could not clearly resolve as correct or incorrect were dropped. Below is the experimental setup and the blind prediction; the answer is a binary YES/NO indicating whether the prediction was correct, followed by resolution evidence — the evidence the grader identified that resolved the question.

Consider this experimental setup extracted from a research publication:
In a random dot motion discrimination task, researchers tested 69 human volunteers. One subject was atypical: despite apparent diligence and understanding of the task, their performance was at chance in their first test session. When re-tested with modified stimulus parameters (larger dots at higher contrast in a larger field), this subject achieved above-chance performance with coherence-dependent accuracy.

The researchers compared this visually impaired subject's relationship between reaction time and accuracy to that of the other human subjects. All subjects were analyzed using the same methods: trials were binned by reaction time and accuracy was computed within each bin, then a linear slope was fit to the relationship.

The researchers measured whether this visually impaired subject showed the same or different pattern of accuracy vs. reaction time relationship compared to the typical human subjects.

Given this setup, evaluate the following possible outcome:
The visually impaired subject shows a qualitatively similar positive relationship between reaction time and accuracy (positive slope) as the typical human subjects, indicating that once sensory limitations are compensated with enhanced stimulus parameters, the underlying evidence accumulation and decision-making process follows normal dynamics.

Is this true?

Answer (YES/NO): NO